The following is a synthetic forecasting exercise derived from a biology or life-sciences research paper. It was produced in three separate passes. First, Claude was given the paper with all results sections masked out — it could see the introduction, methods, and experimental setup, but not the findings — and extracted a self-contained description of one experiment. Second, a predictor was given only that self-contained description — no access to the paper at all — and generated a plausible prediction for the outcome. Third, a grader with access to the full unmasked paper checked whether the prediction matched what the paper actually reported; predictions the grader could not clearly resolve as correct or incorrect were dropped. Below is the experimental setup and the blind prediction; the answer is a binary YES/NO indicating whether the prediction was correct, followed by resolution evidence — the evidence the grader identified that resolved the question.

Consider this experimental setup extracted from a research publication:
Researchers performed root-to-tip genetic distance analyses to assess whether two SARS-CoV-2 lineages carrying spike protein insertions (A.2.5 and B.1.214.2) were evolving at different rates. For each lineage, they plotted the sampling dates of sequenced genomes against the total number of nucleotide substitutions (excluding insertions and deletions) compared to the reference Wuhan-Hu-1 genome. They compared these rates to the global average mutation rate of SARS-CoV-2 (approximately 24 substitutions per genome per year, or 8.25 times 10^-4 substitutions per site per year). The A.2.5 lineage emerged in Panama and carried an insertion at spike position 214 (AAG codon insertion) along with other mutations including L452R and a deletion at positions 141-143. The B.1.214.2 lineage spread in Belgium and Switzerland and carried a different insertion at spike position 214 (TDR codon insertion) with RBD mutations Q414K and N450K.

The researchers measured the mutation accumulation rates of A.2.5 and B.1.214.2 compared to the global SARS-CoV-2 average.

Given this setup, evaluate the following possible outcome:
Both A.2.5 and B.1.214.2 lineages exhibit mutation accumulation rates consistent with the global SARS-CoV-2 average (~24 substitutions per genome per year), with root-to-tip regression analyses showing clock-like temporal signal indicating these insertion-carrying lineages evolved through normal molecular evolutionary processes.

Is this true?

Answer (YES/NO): NO